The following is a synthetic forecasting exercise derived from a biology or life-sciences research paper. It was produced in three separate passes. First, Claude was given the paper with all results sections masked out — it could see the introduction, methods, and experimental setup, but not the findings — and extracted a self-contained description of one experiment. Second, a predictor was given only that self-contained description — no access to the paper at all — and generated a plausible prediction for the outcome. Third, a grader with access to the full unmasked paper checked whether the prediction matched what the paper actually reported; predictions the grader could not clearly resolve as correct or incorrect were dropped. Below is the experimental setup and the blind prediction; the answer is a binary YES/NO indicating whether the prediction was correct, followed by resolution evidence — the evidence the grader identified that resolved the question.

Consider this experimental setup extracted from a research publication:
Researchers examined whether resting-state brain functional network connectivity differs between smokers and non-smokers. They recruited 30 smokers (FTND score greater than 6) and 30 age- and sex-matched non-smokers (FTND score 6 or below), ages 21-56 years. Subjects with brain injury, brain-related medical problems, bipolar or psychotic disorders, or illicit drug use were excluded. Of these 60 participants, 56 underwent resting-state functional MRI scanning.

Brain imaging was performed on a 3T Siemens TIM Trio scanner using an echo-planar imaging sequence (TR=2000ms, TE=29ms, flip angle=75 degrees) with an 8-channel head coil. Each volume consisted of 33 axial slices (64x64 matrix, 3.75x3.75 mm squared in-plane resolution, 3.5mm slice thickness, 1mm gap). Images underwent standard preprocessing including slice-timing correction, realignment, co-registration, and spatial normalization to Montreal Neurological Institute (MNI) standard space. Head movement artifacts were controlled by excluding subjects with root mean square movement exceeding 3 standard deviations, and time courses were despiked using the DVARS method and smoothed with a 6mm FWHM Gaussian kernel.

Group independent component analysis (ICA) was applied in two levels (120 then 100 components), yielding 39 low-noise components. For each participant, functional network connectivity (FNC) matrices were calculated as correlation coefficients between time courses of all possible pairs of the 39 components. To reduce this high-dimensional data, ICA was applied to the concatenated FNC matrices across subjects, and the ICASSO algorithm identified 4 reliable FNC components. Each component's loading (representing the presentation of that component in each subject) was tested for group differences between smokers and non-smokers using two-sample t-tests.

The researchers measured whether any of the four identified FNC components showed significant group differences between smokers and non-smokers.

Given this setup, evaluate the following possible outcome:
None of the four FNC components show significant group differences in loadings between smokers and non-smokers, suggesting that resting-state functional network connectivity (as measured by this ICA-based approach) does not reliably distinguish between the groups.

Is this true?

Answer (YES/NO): NO